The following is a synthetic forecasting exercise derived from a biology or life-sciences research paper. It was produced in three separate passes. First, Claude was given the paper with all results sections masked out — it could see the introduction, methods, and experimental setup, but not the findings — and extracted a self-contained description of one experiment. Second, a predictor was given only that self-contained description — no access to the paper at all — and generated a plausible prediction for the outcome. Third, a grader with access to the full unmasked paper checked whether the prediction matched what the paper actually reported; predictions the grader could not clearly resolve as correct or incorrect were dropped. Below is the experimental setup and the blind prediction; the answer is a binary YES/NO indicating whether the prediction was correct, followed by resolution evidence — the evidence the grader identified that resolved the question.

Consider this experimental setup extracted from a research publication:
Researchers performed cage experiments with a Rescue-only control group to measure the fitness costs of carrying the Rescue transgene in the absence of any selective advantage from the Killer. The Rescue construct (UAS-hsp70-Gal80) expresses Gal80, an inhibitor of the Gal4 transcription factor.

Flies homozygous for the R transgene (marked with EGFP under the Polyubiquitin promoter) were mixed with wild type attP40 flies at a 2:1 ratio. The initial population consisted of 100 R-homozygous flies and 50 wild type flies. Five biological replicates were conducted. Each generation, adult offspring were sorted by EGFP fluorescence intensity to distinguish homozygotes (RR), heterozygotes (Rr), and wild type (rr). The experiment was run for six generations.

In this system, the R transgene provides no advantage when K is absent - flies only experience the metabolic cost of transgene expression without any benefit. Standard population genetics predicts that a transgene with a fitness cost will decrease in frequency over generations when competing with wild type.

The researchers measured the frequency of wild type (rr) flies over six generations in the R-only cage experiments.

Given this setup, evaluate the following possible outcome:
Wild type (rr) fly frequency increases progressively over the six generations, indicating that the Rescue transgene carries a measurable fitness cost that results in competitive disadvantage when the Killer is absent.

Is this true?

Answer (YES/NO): YES